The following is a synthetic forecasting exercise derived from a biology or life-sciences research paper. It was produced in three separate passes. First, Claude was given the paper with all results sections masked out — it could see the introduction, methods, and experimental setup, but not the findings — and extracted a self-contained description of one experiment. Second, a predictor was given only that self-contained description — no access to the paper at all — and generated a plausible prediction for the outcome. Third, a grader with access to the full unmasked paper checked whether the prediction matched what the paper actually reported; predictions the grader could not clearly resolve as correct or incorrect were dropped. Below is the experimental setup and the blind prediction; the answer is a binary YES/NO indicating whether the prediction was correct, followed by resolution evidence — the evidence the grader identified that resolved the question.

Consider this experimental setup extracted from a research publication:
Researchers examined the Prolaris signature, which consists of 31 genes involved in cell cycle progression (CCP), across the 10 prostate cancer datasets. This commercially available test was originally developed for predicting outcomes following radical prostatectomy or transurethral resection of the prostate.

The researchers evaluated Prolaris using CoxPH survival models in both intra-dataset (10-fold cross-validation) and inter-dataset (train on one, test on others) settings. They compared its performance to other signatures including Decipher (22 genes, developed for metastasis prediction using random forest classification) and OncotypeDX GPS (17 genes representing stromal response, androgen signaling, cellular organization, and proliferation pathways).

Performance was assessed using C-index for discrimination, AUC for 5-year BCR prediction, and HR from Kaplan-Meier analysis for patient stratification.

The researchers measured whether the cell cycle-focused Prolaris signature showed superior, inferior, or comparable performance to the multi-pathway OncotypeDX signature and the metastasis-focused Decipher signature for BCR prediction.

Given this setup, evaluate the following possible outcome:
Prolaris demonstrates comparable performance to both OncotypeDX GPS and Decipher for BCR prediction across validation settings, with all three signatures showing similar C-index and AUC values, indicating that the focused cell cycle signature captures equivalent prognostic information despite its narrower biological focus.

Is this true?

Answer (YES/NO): NO